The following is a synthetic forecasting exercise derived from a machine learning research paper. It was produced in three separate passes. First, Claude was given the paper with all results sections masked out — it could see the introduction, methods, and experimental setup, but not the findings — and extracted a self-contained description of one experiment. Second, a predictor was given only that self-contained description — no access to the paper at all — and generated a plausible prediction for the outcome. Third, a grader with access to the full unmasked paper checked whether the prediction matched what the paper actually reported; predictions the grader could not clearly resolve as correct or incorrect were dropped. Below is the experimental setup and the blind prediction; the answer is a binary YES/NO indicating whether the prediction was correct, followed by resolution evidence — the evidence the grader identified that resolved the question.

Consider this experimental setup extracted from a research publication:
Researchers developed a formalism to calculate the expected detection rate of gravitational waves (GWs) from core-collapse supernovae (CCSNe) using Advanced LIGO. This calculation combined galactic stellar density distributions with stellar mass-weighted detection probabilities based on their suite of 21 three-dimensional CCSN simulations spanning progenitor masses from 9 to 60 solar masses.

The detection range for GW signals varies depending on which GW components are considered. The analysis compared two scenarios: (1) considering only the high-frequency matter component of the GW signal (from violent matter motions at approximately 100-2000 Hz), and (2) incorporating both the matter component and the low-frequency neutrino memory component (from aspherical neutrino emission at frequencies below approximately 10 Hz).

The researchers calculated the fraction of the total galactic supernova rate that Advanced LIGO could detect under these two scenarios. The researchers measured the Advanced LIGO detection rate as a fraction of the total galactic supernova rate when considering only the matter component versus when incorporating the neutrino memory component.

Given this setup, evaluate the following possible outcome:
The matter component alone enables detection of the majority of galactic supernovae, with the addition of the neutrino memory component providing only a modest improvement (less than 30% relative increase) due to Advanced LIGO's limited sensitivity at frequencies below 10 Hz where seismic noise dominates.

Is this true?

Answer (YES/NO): NO